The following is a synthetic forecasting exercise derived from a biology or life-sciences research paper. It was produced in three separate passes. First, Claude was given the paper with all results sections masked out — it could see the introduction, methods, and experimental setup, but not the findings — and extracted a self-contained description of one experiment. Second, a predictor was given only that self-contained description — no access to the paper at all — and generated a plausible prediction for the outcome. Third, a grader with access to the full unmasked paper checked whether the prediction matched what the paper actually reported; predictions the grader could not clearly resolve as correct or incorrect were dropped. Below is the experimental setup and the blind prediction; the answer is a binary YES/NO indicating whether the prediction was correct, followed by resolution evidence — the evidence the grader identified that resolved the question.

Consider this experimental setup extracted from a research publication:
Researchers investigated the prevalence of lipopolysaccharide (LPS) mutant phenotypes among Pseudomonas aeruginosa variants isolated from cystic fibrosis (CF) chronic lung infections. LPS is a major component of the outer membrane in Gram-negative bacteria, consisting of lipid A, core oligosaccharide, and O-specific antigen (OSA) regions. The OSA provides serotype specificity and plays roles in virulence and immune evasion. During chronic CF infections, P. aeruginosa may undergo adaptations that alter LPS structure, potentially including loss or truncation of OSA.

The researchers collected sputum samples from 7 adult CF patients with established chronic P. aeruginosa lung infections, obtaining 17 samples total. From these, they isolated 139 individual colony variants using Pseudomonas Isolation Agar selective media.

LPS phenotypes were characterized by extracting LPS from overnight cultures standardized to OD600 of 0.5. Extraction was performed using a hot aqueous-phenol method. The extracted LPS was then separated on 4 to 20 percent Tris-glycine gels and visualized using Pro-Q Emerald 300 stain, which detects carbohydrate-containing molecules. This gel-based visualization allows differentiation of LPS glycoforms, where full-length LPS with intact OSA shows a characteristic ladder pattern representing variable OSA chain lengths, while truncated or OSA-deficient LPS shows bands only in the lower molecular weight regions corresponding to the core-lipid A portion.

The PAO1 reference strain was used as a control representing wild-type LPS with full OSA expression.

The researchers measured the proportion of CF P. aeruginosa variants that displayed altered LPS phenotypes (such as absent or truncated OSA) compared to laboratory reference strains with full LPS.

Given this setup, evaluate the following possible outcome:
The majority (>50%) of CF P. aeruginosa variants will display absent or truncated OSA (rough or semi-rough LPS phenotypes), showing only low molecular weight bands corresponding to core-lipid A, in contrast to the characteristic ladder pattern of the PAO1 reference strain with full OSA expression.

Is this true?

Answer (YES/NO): YES